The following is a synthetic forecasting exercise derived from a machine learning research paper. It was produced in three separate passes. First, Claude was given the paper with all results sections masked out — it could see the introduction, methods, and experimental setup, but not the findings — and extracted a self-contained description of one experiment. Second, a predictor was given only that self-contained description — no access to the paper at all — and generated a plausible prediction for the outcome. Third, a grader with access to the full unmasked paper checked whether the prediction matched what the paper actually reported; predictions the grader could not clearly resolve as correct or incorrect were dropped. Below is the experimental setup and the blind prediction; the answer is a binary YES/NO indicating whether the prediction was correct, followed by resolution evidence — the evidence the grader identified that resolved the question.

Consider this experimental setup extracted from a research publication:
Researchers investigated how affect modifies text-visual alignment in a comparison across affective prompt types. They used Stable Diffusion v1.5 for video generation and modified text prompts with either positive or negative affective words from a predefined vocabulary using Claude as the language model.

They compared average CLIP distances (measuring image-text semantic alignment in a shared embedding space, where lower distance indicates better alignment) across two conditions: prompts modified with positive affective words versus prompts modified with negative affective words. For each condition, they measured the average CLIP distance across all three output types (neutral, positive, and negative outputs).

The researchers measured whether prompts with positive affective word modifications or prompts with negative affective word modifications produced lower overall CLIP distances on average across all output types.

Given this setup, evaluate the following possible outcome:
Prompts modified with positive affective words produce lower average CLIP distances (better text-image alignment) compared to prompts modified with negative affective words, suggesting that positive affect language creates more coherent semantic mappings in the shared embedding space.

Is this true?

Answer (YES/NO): YES